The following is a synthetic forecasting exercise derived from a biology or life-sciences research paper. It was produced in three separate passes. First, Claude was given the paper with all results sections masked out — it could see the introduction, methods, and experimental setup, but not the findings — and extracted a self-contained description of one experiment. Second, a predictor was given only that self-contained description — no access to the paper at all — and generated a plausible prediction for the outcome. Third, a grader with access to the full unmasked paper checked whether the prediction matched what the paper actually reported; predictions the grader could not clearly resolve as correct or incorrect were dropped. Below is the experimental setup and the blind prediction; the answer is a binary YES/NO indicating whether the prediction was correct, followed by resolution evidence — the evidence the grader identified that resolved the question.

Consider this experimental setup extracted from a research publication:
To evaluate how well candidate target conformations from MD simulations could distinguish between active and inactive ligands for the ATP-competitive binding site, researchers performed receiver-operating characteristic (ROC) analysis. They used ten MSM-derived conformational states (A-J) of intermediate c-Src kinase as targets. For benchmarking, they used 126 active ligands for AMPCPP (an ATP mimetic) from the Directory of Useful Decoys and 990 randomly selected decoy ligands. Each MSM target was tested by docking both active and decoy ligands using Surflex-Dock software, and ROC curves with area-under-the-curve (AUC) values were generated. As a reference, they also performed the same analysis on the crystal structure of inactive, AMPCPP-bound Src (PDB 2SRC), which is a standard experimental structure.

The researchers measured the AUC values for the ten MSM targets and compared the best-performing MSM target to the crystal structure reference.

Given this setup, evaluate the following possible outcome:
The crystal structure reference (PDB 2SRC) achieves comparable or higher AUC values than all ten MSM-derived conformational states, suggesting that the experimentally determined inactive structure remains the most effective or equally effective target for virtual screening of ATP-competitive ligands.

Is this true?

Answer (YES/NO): YES